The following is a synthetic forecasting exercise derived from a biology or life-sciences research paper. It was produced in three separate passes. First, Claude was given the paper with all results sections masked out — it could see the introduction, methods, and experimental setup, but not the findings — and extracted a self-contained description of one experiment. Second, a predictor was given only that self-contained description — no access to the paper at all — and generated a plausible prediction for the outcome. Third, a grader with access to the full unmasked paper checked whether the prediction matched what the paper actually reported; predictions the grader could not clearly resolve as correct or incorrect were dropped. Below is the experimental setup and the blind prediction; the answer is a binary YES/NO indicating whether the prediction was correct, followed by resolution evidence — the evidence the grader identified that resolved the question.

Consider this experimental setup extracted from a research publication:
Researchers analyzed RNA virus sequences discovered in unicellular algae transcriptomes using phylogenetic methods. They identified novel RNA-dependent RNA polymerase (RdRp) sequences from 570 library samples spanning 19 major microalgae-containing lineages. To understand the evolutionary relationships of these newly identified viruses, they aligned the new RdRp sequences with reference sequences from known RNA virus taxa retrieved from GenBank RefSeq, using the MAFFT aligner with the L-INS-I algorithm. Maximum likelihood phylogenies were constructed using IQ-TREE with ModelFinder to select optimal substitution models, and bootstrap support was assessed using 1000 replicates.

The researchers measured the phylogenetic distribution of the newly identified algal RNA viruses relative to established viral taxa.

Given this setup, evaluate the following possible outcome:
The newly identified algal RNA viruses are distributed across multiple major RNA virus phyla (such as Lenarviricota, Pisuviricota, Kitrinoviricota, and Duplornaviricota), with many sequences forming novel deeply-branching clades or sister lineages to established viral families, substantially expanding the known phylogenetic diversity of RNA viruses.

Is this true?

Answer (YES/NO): YES